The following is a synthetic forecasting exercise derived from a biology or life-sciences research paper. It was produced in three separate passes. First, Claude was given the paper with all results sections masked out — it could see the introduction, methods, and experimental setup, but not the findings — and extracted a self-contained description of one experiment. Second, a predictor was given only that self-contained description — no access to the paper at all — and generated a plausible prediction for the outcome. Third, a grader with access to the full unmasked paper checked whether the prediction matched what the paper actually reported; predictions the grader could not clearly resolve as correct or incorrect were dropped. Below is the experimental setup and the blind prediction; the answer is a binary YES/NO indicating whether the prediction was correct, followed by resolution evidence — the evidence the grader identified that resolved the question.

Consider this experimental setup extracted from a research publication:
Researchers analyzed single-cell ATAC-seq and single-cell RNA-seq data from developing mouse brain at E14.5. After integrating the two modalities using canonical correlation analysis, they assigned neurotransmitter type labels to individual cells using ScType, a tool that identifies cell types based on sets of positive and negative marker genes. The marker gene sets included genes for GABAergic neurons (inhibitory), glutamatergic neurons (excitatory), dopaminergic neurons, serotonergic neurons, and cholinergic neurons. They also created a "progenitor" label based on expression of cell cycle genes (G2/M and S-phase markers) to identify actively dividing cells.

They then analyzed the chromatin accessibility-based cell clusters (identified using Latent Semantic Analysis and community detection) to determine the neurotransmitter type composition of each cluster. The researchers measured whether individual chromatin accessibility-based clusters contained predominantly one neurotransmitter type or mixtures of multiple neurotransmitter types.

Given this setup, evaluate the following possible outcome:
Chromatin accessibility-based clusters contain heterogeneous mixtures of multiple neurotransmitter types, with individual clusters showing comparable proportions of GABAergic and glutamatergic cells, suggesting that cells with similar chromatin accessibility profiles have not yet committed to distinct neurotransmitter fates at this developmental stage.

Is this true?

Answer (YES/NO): NO